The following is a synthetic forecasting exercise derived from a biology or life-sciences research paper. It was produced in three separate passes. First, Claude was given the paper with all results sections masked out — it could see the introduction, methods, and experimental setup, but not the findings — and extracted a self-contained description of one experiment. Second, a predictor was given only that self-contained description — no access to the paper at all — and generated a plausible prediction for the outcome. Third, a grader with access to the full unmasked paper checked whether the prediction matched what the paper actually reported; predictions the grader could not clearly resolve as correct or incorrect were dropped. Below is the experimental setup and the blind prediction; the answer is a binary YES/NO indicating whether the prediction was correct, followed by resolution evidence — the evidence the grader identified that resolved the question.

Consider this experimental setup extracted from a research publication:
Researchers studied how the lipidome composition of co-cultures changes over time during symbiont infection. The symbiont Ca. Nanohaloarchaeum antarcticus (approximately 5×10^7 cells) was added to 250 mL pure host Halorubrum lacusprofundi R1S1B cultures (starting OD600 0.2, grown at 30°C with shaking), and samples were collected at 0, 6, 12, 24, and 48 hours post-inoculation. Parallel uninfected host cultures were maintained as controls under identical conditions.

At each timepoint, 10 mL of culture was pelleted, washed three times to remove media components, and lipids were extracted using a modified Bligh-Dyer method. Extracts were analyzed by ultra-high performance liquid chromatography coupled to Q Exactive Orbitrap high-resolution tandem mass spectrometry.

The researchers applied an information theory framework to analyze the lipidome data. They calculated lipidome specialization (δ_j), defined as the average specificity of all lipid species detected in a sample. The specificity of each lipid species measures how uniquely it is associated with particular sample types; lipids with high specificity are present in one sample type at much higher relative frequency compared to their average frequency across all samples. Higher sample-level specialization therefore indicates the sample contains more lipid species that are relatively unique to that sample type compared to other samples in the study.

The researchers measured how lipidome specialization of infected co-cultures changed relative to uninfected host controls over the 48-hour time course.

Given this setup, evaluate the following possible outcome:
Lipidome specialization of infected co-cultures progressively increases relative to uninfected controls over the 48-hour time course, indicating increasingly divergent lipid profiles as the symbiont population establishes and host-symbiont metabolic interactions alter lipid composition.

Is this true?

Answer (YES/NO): NO